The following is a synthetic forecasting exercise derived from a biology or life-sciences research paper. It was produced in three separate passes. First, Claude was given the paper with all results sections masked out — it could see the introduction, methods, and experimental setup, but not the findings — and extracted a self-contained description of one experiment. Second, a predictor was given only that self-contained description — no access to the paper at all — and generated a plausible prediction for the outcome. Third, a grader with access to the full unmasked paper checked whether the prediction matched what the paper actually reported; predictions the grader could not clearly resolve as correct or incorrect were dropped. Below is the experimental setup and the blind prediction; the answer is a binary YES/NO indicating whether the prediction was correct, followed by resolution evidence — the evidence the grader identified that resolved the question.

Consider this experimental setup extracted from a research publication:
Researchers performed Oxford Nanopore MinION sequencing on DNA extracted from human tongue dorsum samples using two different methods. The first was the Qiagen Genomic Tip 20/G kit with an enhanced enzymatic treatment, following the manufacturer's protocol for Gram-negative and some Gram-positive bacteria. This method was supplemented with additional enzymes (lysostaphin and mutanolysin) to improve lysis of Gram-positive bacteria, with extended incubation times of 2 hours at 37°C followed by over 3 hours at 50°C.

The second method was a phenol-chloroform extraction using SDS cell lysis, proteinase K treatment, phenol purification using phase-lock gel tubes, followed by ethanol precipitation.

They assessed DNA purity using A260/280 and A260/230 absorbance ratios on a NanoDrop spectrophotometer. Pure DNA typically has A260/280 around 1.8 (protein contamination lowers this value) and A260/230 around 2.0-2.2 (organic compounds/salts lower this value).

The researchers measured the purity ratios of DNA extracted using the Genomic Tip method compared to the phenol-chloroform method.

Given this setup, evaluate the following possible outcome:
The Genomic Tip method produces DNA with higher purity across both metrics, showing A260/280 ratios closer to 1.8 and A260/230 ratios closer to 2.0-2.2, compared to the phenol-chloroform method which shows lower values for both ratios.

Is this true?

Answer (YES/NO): NO